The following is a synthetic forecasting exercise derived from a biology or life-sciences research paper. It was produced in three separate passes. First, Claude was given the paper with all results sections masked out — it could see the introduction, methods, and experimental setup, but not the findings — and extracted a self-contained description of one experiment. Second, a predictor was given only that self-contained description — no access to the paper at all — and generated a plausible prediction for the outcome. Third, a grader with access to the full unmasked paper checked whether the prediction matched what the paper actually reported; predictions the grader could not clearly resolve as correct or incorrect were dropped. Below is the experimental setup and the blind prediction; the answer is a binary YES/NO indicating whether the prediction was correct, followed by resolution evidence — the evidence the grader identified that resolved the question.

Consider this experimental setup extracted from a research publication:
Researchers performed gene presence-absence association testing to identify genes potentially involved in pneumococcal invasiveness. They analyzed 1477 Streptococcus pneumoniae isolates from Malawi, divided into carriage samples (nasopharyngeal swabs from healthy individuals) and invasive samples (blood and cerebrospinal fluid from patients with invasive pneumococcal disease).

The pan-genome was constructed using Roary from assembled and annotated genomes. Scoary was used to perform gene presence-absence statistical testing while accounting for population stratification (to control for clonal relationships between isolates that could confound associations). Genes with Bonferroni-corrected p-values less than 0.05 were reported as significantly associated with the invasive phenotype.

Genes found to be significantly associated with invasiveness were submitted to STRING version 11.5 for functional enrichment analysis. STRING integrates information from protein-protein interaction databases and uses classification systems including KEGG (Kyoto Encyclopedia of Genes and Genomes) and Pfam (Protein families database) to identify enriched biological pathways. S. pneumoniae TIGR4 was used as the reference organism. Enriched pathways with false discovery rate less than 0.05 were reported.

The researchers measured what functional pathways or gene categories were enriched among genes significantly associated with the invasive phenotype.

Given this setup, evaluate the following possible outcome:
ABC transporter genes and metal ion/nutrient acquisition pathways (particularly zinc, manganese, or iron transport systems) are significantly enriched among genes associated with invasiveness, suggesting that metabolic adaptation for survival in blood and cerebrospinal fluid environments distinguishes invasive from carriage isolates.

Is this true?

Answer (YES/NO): NO